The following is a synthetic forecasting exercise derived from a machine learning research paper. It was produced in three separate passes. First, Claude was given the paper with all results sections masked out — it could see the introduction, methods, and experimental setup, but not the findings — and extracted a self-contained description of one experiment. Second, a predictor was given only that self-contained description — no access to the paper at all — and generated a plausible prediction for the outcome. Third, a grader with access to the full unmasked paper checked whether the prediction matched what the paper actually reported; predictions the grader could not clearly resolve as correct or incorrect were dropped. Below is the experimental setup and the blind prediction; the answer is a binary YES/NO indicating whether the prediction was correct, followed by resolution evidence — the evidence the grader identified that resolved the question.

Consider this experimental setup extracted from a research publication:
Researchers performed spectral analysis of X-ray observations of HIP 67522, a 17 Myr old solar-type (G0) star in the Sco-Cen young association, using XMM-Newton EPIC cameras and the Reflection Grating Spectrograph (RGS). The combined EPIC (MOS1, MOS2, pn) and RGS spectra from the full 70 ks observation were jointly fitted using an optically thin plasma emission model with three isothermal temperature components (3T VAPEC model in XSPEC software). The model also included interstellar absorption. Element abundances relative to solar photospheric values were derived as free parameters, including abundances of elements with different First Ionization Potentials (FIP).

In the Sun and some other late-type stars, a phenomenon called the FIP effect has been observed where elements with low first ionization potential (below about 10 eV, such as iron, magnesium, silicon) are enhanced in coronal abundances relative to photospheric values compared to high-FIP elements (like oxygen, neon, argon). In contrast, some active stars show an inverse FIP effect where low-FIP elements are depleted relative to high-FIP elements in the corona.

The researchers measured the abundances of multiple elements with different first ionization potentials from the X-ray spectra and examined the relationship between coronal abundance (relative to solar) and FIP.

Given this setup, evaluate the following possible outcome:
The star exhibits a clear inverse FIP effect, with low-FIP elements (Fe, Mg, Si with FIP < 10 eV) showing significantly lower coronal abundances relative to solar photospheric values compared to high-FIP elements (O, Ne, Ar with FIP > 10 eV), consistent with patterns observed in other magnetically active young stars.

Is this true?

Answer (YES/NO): YES